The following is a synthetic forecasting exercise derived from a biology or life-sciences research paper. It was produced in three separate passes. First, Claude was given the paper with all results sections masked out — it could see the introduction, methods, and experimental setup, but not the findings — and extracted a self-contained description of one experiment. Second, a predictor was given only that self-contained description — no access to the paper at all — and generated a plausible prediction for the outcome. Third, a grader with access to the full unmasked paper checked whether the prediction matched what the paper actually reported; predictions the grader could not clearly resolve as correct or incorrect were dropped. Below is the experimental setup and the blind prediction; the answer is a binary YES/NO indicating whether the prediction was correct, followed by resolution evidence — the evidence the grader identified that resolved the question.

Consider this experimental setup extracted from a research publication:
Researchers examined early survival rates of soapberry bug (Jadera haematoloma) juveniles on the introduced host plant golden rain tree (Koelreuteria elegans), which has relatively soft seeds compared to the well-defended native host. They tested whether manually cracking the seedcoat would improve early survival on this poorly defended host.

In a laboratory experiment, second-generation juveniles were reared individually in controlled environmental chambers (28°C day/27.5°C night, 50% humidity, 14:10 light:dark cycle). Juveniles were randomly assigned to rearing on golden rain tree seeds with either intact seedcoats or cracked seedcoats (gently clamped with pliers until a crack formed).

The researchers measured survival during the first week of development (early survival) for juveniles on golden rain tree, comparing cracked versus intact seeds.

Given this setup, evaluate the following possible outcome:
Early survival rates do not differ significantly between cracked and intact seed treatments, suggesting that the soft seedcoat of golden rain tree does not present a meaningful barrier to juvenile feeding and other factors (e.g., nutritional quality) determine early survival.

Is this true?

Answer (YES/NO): NO